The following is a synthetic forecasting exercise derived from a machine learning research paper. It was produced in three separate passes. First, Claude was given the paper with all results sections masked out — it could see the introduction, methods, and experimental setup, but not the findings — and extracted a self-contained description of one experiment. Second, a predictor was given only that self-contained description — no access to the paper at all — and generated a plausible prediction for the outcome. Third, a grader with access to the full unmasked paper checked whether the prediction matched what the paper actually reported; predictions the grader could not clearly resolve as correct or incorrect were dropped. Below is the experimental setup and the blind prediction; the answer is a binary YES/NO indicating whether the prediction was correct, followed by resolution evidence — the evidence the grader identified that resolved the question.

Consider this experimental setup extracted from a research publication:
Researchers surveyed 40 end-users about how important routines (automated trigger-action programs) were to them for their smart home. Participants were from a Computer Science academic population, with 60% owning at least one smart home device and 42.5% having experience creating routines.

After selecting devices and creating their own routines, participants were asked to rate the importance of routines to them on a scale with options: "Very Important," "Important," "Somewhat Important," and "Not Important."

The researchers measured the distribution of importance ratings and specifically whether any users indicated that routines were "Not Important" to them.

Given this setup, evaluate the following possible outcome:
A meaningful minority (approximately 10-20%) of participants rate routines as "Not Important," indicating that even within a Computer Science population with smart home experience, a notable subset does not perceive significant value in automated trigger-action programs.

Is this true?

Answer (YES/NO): NO